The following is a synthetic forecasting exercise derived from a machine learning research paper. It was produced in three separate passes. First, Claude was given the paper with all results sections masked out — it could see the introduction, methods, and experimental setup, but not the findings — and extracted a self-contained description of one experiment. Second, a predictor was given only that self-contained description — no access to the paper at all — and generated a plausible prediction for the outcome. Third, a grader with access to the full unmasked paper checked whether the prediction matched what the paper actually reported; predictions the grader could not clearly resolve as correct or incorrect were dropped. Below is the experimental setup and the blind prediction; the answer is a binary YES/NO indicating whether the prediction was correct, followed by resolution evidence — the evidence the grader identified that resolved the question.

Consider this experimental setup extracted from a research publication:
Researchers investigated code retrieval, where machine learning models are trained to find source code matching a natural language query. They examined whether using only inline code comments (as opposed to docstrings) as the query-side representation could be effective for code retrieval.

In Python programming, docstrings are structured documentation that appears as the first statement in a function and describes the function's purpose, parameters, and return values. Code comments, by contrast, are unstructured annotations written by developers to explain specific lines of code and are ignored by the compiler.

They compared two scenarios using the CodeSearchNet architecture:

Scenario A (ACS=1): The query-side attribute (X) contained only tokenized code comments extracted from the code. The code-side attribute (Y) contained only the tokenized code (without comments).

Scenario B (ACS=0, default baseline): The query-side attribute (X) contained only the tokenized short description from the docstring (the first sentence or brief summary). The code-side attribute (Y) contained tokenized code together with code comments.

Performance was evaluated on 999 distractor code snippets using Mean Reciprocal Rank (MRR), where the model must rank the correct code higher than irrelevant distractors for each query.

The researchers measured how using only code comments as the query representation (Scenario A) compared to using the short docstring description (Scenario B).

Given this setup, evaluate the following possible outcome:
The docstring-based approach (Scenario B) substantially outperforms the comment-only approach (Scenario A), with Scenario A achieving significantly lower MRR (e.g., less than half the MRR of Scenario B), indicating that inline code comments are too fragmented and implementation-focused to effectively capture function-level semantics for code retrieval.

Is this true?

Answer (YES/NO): NO